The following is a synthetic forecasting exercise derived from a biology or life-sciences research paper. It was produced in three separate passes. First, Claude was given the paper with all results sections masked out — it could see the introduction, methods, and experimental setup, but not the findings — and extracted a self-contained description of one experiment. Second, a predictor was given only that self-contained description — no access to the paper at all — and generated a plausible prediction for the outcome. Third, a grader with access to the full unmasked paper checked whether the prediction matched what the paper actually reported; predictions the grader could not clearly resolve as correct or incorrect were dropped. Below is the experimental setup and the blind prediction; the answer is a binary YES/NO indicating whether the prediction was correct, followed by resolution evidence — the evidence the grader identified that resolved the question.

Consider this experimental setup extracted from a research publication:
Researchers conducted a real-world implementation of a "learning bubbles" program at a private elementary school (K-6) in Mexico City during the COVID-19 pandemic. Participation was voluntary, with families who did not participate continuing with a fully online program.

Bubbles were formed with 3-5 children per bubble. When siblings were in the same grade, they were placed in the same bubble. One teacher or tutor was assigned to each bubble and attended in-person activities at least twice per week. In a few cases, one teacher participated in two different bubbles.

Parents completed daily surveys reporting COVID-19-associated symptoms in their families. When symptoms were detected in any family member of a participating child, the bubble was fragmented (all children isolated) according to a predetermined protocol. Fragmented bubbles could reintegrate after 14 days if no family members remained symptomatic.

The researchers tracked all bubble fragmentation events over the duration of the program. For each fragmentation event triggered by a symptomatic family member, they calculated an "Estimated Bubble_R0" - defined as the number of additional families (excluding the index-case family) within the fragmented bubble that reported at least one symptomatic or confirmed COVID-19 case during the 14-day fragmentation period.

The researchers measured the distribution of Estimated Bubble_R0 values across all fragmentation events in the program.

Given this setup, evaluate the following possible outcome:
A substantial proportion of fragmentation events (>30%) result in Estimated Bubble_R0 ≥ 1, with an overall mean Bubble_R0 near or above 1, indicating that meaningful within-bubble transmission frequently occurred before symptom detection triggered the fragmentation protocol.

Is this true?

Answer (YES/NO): NO